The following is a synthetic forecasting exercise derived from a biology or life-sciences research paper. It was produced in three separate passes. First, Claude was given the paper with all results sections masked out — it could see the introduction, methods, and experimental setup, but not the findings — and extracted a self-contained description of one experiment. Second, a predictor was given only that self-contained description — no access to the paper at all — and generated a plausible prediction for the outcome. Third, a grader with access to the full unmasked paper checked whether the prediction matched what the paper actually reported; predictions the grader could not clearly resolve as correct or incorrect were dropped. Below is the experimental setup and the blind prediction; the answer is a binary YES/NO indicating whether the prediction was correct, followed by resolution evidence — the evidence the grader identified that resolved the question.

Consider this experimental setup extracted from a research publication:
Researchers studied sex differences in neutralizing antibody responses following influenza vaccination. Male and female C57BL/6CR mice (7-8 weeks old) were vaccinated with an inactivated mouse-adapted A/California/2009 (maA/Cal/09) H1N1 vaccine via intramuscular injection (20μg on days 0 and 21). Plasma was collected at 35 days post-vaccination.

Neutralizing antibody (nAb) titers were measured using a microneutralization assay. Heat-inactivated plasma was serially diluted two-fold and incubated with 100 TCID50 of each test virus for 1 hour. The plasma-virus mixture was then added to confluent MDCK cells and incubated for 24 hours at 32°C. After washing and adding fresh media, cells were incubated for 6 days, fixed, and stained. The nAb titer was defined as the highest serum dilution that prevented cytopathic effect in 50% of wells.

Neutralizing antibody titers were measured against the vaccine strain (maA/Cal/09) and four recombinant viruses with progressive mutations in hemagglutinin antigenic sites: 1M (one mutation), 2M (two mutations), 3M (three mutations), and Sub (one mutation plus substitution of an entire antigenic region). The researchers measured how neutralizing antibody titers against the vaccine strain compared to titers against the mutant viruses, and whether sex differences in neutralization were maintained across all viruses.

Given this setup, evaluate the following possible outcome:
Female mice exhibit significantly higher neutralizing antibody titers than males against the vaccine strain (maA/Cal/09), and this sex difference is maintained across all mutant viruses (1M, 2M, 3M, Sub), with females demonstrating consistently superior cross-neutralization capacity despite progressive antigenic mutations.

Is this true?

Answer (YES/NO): NO